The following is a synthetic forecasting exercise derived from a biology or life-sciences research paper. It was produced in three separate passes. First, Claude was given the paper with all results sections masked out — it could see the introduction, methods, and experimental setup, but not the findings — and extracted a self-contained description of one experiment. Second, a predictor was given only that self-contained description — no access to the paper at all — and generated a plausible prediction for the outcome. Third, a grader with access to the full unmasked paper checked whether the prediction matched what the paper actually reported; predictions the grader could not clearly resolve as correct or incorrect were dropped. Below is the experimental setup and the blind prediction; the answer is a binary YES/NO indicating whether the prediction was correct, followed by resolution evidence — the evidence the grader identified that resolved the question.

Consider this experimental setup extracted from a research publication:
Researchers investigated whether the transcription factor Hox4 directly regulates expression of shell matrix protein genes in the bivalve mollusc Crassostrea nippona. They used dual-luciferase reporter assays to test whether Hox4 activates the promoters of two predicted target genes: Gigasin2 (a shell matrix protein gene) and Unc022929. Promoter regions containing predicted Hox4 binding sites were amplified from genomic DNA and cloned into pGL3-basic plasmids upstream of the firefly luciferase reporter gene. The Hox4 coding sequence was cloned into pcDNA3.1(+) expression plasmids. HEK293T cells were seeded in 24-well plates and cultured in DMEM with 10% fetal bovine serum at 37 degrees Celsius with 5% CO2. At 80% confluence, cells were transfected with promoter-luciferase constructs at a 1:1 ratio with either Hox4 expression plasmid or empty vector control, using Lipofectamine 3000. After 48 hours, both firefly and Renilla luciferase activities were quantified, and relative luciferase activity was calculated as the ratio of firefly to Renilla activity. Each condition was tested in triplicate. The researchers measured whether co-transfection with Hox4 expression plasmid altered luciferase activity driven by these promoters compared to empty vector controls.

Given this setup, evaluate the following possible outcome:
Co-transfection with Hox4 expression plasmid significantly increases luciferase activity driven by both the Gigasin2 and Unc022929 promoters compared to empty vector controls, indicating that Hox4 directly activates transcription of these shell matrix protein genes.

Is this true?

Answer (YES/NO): YES